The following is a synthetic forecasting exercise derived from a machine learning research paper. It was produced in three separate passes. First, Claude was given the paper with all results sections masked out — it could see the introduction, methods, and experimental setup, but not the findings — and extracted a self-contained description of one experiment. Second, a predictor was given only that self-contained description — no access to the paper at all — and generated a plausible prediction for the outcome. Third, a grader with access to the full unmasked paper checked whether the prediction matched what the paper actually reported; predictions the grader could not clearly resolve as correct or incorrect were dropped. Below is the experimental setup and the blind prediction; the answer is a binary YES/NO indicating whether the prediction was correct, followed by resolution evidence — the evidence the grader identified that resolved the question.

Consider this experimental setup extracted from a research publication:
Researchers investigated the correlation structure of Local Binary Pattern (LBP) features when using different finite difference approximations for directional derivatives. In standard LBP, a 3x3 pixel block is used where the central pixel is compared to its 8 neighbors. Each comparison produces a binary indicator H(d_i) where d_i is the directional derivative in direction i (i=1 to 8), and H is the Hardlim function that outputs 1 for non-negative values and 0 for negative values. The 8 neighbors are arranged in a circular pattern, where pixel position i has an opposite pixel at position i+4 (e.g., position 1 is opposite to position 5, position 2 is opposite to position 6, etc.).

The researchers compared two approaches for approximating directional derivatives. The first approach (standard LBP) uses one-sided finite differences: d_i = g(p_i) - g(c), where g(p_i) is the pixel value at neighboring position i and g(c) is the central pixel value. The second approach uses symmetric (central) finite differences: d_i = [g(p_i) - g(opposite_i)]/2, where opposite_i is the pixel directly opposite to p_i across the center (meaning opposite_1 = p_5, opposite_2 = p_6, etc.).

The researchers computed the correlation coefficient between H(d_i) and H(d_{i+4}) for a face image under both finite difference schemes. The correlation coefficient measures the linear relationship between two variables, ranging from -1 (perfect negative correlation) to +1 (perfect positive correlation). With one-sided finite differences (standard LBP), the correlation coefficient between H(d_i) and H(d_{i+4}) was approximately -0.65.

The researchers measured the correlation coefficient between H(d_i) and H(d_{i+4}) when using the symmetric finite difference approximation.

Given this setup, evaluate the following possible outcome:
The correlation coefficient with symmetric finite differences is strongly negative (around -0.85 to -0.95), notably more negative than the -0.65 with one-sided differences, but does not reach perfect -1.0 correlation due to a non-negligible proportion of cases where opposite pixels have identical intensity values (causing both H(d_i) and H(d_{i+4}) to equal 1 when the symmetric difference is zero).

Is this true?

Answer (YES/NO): YES